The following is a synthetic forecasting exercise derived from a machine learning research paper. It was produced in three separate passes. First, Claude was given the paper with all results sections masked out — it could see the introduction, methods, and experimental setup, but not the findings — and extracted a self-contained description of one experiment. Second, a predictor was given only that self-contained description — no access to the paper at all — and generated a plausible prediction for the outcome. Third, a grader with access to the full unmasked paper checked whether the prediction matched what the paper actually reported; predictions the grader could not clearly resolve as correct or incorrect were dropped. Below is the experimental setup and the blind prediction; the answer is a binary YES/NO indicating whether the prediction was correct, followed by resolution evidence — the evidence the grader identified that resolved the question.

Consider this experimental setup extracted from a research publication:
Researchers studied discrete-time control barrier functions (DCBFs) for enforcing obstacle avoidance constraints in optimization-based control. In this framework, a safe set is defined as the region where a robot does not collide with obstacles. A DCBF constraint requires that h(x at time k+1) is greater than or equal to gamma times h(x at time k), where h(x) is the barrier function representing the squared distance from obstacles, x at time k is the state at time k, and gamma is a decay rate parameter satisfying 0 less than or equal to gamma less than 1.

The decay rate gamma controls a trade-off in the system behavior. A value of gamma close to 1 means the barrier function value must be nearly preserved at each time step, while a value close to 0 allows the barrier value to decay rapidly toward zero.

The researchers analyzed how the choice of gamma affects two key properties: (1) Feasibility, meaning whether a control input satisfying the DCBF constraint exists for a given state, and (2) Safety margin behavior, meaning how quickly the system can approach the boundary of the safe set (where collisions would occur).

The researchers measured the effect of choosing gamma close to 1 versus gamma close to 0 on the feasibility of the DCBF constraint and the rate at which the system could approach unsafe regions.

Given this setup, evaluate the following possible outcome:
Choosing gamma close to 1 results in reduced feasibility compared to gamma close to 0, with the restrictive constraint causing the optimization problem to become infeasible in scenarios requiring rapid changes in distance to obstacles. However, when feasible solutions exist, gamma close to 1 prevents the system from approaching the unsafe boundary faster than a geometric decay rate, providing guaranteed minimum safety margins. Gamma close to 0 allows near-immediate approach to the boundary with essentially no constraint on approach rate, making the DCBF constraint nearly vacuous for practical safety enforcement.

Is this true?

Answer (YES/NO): NO